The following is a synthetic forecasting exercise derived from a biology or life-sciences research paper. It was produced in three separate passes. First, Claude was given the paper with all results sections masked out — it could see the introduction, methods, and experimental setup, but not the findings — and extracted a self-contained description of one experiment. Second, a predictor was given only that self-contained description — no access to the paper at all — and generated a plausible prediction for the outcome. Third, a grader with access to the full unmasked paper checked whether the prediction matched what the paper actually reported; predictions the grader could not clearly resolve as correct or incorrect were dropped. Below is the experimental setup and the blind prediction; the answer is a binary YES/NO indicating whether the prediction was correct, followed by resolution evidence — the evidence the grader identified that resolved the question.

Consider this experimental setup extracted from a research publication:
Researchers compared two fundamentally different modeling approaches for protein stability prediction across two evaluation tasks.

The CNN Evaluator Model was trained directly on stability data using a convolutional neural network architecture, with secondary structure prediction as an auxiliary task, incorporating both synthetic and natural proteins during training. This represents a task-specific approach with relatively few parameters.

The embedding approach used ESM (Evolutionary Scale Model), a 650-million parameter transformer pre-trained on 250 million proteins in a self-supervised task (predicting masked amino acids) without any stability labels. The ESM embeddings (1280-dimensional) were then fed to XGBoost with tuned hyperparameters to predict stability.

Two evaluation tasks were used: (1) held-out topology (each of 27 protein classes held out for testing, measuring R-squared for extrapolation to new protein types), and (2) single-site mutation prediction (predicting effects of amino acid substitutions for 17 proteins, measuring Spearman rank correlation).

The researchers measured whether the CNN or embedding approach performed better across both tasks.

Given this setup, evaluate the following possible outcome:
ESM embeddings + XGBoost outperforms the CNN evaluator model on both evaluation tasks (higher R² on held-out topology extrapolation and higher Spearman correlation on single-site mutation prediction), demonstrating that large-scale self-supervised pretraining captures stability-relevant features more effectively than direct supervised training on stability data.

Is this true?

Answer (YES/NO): NO